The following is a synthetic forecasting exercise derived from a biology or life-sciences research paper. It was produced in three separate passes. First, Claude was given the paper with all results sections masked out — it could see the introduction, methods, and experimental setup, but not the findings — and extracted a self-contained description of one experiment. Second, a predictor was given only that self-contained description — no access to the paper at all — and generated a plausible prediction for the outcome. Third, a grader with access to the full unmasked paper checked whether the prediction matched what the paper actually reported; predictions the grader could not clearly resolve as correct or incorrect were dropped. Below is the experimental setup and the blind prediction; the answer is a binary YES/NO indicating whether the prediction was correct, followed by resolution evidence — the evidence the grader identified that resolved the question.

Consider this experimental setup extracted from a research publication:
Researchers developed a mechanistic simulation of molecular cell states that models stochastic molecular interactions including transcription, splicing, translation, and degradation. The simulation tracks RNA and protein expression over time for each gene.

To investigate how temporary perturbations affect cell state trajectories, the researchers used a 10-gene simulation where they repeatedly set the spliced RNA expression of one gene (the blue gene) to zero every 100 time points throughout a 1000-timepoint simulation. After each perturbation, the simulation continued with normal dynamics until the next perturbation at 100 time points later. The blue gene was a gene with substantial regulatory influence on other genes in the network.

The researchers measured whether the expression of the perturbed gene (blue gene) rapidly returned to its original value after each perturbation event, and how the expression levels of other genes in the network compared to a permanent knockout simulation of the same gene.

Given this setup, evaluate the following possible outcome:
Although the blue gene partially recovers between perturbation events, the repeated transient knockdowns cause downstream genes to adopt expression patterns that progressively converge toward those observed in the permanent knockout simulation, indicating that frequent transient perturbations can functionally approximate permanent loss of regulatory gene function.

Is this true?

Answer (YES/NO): NO